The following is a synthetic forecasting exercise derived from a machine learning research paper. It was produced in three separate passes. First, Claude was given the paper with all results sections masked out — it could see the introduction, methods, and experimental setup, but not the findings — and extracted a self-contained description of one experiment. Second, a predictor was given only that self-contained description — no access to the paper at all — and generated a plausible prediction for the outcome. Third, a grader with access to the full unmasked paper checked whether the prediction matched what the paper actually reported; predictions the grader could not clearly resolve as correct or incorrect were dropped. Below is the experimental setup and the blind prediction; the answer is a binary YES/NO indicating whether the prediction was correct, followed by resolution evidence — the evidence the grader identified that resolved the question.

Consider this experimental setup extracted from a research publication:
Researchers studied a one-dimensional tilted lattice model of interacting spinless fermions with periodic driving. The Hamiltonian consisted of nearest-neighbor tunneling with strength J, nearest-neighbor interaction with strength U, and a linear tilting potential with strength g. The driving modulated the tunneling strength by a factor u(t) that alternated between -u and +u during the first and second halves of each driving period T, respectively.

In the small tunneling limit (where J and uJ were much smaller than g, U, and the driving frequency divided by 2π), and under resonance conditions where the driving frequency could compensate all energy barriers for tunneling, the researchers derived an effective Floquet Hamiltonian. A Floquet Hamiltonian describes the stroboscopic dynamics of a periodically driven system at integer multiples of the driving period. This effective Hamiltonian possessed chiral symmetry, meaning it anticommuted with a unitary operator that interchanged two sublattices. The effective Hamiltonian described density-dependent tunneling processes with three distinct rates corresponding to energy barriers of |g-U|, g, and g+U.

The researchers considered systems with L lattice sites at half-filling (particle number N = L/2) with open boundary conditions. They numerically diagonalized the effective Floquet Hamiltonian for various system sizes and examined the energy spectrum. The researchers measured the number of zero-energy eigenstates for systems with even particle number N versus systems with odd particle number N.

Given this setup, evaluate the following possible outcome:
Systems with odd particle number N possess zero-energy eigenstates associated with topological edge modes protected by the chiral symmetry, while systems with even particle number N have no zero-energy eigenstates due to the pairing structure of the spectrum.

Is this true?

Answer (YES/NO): NO